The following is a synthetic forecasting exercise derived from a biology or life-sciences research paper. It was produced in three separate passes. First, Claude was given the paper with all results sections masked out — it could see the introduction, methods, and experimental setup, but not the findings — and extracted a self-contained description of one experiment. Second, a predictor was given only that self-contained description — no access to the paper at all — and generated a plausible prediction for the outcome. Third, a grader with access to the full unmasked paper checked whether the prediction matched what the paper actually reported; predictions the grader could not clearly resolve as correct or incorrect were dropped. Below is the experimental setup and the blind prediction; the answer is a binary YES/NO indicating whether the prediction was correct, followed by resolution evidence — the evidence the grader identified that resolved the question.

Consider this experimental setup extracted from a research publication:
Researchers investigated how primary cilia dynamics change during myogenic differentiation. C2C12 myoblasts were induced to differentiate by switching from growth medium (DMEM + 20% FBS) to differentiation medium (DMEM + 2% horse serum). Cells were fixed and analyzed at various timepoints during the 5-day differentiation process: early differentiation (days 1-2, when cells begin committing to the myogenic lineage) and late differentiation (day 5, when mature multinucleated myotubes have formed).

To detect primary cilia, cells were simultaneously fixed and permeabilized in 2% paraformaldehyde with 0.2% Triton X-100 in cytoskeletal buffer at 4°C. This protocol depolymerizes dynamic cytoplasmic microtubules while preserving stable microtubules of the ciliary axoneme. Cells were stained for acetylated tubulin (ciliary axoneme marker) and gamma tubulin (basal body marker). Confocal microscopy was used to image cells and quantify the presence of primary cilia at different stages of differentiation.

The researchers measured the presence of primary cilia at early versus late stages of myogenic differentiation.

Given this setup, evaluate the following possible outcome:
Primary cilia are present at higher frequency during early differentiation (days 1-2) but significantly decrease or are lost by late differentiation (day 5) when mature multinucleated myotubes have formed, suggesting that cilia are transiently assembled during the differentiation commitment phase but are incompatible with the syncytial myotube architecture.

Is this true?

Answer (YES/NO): YES